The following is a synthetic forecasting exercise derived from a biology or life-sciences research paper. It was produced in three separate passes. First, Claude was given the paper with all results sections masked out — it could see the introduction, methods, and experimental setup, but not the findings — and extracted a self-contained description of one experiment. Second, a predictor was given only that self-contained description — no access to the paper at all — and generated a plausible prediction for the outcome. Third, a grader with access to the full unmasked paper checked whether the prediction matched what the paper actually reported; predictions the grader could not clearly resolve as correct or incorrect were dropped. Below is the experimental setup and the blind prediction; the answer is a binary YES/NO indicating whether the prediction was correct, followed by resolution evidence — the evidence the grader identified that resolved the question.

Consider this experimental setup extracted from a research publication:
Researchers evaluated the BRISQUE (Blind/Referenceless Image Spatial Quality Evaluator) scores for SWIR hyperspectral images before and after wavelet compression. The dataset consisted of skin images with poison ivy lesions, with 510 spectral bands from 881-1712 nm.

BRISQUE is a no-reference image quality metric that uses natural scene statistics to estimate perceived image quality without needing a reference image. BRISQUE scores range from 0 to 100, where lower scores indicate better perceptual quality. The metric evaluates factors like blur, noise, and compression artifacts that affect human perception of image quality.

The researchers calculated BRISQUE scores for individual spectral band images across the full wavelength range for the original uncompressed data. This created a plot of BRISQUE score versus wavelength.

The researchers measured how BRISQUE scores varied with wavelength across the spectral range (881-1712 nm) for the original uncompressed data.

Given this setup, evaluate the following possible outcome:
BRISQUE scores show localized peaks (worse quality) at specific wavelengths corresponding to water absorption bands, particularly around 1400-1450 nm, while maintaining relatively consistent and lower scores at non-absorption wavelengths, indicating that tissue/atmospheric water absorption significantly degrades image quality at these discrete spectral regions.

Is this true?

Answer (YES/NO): NO